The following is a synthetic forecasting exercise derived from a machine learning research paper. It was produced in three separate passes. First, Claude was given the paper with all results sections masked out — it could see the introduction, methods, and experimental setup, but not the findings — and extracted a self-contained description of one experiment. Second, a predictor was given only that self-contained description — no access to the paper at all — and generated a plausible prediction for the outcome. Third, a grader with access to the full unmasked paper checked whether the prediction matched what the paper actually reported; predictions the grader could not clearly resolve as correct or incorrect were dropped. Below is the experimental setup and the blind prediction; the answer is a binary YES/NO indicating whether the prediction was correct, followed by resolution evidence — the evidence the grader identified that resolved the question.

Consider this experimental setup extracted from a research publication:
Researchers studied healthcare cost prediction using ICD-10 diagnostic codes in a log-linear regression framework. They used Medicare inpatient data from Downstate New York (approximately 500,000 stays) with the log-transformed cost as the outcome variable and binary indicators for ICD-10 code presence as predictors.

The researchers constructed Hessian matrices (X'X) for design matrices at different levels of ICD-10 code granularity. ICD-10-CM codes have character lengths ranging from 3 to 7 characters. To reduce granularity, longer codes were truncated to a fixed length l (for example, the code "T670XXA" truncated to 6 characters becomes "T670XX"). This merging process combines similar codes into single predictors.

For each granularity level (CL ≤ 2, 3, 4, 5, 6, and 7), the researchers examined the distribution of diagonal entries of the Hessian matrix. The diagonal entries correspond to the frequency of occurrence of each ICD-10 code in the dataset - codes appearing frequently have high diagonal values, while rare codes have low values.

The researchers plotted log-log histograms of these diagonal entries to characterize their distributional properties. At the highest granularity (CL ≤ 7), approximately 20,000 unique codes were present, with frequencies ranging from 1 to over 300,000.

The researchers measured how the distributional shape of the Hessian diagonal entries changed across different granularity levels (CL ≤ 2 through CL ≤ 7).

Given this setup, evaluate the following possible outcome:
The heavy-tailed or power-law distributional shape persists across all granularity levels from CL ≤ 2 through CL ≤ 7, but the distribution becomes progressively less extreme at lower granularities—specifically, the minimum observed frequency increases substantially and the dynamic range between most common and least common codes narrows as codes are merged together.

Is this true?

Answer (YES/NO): NO